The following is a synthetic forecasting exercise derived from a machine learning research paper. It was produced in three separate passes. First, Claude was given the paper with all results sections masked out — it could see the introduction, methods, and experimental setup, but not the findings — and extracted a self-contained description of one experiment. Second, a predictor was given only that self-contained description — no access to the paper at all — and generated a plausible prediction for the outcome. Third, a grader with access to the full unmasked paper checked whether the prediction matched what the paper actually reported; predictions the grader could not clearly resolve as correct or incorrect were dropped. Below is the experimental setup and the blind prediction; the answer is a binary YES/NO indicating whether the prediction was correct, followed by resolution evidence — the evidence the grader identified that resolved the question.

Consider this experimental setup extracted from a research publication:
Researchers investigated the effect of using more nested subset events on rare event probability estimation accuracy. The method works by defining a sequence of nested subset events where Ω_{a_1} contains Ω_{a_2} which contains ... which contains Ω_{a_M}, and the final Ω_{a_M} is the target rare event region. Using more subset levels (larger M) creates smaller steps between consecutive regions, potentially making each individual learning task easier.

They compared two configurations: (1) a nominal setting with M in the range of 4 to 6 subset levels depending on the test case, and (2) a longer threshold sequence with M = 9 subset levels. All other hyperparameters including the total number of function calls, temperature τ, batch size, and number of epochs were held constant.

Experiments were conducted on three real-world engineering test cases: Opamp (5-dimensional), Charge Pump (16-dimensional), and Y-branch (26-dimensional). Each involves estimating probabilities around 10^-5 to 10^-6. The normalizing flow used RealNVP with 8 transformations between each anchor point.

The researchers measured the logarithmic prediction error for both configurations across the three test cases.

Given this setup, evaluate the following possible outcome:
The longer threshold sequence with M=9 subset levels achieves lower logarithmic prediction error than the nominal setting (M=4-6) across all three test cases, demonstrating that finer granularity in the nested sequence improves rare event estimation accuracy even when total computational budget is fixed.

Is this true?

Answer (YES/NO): NO